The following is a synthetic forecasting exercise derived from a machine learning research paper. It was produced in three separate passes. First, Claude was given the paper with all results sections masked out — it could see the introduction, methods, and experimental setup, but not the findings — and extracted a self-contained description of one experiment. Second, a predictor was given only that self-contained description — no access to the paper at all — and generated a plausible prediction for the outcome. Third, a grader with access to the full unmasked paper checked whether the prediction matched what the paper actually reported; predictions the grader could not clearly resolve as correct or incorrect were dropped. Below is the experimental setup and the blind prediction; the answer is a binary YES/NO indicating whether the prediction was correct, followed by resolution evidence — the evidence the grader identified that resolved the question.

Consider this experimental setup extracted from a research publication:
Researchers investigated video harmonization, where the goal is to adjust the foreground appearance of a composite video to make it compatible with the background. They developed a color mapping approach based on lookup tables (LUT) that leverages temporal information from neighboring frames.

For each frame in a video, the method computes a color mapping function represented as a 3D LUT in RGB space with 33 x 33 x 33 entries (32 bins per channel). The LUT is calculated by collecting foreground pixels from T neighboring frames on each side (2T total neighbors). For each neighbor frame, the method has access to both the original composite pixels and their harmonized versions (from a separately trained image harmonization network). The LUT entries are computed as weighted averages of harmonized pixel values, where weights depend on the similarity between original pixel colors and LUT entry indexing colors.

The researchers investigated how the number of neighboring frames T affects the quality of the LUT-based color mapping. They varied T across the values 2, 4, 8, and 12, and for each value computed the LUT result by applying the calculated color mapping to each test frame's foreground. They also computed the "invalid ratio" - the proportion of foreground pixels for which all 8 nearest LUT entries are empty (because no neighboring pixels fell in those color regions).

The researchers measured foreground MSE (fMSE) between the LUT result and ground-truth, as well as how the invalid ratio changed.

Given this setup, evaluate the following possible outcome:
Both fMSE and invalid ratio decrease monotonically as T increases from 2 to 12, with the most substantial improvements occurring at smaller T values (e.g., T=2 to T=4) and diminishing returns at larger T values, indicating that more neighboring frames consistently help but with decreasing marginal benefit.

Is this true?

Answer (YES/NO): YES